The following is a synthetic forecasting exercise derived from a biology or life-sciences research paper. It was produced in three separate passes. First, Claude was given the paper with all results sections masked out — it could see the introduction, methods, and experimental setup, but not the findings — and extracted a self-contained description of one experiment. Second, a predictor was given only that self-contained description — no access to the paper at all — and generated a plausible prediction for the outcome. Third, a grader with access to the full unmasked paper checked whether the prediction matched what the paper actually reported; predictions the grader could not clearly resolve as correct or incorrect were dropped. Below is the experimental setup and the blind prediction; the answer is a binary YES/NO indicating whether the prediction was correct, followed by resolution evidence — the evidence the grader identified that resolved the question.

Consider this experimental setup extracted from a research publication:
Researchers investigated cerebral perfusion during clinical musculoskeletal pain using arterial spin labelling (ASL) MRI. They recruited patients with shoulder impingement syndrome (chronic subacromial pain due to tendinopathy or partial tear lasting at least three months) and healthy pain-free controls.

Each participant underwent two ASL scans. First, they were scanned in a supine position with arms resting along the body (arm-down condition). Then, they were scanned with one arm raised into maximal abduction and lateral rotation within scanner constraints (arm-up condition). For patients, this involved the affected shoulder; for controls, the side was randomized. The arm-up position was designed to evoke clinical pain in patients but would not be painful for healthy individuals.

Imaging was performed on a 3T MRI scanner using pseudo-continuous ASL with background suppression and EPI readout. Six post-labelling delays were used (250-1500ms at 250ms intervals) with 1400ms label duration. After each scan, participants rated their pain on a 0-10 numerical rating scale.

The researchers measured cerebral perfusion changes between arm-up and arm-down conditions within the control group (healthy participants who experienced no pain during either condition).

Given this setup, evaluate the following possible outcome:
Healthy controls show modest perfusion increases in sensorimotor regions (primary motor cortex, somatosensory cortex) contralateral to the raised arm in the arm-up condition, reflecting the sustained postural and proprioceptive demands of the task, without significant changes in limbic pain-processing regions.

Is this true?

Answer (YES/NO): NO